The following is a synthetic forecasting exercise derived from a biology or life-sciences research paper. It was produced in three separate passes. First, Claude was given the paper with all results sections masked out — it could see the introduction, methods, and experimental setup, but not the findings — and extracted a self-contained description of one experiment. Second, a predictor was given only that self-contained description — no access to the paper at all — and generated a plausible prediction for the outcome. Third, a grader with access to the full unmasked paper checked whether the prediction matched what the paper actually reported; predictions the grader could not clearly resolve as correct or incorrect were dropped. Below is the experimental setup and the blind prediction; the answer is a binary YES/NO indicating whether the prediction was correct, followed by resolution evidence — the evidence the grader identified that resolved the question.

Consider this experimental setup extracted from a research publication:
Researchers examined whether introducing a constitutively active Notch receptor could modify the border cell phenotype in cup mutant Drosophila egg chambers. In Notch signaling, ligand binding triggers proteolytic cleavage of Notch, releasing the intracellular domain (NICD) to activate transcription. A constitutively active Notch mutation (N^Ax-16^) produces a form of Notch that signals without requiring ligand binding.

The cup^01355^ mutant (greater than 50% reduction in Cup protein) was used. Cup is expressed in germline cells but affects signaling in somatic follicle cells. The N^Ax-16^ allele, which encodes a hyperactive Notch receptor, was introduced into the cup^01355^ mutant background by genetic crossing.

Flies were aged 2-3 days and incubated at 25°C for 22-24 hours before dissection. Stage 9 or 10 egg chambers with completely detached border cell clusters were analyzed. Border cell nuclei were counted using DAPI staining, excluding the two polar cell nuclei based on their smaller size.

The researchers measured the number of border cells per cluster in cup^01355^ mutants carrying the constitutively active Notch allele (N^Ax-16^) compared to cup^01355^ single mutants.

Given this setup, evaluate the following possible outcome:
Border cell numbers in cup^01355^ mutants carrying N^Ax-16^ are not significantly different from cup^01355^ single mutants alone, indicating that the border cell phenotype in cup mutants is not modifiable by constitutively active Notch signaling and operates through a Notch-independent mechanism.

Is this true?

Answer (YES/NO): NO